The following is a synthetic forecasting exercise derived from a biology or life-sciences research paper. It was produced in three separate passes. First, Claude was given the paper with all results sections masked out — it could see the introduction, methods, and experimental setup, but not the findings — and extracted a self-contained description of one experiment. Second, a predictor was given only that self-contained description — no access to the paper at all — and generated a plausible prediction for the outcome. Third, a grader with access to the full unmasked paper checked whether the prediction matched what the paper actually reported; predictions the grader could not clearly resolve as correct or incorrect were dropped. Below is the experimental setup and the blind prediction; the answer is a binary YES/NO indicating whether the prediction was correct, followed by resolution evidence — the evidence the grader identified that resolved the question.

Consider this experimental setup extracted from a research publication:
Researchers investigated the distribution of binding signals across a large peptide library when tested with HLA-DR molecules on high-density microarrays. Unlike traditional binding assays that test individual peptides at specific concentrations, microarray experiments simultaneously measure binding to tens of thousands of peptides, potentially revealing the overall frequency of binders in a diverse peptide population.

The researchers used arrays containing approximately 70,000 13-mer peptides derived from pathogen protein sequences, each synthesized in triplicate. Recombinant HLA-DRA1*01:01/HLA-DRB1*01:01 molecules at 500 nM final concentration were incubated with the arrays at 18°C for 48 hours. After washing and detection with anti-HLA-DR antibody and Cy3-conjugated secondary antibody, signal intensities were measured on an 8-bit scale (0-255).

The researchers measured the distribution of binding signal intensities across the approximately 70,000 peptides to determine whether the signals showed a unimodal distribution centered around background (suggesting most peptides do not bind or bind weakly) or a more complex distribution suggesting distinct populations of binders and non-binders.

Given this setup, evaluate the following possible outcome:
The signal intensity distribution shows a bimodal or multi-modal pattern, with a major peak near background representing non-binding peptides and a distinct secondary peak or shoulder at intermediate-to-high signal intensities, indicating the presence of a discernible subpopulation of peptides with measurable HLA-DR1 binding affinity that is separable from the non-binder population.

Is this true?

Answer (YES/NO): NO